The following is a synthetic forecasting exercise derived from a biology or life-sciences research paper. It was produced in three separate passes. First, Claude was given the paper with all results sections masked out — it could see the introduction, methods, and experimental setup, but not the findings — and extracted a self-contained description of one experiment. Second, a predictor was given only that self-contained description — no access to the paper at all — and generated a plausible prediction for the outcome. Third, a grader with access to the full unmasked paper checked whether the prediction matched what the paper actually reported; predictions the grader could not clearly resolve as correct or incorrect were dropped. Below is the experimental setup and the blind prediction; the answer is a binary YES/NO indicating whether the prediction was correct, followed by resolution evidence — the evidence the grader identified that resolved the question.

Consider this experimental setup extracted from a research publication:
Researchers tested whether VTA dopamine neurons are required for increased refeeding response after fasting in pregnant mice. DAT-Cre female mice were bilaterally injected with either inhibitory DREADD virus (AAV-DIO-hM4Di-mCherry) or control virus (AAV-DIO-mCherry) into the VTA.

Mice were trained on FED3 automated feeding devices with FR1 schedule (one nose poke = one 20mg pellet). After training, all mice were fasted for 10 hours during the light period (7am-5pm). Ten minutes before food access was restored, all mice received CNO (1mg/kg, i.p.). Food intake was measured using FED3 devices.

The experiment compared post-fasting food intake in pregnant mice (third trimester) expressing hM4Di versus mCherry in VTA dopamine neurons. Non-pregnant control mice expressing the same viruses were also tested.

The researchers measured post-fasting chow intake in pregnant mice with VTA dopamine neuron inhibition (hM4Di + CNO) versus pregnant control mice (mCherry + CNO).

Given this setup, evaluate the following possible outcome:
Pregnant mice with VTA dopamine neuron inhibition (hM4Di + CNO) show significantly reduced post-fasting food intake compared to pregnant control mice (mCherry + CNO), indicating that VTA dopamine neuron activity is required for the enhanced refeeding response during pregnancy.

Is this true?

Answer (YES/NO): YES